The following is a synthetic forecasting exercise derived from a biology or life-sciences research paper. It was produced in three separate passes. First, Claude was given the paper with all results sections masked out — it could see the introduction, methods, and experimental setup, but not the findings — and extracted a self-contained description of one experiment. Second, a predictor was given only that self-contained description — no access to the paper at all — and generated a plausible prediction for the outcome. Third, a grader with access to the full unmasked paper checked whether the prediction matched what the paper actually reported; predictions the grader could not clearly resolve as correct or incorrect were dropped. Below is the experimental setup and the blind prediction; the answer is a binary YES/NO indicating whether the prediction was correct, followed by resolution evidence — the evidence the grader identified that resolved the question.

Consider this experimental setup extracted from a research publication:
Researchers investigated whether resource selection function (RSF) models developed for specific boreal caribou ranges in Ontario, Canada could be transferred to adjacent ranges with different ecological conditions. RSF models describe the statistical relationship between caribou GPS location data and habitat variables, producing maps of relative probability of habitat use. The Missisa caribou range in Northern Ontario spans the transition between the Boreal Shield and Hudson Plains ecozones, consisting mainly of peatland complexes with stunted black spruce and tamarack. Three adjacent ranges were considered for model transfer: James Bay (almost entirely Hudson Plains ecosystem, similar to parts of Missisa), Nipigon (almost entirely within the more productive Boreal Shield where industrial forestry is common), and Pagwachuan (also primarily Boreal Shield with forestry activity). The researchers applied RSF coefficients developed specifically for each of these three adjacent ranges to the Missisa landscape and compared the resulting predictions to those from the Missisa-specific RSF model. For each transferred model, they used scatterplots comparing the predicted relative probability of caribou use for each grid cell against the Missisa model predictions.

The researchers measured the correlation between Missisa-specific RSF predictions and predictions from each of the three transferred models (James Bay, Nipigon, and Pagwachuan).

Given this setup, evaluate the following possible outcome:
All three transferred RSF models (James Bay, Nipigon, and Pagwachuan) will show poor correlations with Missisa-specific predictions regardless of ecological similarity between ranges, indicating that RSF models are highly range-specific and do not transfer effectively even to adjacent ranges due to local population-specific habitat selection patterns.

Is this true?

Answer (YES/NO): NO